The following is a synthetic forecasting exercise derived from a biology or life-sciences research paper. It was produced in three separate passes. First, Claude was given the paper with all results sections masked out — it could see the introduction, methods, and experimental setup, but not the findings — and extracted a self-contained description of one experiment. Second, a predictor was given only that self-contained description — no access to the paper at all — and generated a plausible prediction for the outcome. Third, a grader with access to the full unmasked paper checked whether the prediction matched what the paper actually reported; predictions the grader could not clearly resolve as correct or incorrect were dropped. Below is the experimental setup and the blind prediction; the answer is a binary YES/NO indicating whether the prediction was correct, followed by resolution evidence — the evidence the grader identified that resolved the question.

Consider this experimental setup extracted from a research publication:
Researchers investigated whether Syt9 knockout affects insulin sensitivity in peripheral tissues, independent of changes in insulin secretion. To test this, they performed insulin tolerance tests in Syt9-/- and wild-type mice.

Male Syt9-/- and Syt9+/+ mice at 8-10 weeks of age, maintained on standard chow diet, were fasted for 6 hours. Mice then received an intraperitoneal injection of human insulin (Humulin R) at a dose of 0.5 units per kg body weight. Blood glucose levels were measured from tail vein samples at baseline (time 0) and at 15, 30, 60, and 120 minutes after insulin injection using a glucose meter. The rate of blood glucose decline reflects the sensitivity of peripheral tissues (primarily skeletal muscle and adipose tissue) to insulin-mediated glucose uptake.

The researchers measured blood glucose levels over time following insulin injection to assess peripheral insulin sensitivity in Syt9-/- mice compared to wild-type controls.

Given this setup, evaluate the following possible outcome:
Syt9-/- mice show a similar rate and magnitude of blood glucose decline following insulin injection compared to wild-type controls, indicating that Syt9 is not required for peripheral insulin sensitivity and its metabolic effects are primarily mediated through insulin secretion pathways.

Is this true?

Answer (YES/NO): YES